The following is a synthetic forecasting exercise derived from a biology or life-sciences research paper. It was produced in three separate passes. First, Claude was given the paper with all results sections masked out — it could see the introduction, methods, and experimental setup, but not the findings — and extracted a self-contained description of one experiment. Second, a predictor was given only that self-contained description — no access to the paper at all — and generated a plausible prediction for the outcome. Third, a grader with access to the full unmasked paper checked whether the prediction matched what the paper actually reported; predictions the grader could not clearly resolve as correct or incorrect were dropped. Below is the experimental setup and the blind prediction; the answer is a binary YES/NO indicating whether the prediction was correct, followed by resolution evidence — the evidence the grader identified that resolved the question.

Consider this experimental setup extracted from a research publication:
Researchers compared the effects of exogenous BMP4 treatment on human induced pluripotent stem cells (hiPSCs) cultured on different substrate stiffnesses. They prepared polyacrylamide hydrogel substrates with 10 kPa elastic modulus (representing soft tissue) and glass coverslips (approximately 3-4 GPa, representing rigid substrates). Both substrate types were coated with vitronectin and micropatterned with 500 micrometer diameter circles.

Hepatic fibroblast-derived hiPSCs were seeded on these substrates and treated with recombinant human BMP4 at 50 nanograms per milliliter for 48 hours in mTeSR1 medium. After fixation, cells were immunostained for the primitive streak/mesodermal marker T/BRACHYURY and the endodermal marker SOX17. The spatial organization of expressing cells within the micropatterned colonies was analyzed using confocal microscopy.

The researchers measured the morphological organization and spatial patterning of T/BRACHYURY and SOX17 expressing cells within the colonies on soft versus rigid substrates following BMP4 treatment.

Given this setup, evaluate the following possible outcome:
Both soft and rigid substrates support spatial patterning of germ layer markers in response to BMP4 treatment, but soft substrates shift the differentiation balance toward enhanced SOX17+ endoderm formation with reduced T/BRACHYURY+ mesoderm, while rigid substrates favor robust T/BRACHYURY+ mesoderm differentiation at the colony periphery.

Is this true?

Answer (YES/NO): NO